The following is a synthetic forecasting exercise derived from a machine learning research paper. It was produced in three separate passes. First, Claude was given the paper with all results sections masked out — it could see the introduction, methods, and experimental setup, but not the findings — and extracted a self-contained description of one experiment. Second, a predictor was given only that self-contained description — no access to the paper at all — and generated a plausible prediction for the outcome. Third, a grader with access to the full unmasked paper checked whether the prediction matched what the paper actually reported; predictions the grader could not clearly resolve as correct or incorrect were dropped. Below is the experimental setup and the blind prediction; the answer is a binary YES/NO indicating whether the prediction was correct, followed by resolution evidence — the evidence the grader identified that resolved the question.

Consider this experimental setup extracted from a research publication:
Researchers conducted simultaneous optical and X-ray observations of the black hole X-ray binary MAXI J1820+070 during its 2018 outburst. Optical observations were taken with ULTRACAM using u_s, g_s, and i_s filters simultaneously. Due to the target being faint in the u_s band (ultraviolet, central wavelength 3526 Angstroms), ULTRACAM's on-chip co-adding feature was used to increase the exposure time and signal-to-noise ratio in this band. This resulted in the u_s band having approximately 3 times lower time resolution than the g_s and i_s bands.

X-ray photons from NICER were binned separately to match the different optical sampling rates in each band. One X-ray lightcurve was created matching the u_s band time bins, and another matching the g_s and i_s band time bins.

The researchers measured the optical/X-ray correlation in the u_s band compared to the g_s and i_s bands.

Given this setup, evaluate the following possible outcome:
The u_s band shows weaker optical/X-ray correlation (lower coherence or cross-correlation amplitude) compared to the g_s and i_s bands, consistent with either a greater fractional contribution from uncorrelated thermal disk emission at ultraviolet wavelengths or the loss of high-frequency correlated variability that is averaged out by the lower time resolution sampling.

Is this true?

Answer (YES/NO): NO